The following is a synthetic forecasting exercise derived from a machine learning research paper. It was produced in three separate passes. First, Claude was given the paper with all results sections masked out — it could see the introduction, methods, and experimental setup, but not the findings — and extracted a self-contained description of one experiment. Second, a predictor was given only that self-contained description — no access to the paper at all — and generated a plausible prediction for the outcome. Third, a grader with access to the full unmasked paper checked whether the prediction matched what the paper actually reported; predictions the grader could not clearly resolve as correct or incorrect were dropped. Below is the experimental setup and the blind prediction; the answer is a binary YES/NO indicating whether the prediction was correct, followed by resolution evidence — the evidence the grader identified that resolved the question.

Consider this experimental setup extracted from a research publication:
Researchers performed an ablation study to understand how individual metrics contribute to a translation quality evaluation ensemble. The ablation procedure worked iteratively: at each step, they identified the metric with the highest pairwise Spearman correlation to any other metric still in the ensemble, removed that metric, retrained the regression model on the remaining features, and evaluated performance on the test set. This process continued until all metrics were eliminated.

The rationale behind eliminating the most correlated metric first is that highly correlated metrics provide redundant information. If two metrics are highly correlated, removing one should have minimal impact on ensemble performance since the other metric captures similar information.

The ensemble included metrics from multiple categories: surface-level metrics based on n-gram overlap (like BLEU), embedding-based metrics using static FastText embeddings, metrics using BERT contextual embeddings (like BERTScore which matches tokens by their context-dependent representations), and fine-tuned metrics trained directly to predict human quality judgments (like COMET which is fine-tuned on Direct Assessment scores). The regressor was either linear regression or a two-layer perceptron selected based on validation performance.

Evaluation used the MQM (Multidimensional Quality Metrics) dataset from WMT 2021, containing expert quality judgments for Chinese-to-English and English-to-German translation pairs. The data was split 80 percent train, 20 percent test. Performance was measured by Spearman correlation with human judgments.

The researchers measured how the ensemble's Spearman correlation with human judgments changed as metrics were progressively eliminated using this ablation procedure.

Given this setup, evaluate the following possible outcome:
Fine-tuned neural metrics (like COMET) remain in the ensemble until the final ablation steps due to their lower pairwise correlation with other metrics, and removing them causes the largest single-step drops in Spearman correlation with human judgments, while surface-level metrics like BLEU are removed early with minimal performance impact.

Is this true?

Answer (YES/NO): NO